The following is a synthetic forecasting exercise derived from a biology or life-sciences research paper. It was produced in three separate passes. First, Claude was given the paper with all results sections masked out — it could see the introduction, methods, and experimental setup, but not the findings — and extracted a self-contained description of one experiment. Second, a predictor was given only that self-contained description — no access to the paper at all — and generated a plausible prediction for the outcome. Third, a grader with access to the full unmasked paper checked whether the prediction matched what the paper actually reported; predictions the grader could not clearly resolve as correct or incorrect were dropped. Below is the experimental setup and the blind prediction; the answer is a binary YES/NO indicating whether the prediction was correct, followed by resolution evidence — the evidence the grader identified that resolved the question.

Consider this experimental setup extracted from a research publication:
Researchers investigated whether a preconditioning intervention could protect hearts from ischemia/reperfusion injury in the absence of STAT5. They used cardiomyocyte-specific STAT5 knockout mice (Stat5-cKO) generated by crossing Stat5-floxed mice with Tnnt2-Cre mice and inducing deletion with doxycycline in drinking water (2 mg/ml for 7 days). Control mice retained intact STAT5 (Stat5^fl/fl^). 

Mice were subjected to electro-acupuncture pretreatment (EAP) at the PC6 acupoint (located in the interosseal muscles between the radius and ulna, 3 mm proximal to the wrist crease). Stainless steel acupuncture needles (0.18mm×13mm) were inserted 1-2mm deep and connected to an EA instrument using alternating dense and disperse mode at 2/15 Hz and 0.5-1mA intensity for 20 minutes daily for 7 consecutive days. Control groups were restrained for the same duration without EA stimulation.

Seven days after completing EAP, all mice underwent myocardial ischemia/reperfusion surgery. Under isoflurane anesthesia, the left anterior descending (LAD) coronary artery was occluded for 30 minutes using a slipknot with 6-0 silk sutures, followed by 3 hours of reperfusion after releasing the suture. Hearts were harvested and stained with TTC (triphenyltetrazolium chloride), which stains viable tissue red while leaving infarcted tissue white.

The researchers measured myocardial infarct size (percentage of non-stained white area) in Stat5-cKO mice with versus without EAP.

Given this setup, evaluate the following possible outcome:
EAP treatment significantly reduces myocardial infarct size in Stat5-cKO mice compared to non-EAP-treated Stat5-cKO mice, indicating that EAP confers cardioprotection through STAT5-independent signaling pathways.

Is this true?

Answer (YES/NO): YES